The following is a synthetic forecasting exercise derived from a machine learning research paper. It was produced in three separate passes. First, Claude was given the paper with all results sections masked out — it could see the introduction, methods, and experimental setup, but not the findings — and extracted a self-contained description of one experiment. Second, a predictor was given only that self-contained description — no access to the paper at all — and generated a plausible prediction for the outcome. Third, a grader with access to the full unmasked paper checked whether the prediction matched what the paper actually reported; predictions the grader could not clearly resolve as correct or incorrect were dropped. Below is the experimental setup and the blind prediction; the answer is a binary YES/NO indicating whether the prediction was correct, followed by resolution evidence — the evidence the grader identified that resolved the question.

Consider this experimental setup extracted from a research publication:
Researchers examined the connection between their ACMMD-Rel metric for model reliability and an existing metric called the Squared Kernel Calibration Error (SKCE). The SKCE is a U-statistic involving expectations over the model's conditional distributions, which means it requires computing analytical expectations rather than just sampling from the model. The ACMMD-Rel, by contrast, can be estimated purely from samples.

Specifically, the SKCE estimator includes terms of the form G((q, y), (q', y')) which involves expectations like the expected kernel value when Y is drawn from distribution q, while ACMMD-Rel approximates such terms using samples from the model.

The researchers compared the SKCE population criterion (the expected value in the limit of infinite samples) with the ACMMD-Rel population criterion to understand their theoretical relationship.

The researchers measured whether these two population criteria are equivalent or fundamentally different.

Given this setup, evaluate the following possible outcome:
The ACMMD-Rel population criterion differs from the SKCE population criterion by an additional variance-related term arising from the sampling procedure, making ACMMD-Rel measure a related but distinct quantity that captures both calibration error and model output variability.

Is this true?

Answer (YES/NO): NO